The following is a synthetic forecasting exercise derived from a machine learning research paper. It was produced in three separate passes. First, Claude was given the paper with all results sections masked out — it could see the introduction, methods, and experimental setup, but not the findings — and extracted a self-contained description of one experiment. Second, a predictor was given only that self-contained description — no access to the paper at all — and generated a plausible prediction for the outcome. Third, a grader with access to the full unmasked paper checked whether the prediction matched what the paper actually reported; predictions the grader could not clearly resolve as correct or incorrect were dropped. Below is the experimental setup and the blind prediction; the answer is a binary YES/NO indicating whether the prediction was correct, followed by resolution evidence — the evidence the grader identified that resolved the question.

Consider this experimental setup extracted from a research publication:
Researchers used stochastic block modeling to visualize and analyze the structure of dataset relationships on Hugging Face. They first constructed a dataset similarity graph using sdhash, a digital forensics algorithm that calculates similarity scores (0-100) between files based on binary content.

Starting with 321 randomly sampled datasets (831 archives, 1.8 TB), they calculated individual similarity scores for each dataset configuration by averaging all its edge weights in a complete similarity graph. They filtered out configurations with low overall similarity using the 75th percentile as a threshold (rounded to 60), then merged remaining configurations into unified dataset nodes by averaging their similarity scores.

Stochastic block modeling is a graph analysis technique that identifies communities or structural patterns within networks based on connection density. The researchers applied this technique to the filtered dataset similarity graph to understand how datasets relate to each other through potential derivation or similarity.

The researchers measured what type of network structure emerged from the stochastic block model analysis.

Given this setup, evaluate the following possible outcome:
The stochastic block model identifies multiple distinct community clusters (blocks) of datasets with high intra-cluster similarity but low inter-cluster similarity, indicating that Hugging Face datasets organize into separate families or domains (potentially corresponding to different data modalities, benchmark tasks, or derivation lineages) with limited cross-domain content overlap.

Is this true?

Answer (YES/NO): NO